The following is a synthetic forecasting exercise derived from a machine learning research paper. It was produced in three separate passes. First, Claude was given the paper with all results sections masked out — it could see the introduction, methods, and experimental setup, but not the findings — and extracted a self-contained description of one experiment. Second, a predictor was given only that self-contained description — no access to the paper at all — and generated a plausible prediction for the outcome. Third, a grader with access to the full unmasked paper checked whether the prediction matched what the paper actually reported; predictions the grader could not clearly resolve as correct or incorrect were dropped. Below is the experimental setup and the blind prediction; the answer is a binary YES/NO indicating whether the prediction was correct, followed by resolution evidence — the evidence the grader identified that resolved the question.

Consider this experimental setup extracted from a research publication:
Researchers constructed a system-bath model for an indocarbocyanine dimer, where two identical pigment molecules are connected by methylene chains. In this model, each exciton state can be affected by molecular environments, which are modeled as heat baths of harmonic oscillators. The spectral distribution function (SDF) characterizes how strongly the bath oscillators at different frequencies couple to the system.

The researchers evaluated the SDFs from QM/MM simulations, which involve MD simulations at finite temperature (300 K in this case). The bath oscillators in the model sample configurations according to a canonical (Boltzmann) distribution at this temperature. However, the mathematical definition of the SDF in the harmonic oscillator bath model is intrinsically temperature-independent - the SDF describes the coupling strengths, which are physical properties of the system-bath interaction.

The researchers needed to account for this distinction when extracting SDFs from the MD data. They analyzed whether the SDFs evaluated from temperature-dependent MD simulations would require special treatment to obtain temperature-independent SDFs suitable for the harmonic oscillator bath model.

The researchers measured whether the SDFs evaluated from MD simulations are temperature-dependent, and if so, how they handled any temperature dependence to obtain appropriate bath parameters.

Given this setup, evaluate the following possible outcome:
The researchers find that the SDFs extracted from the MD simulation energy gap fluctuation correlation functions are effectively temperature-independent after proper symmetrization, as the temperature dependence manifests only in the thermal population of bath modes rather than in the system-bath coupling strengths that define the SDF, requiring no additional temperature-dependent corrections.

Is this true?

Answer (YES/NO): NO